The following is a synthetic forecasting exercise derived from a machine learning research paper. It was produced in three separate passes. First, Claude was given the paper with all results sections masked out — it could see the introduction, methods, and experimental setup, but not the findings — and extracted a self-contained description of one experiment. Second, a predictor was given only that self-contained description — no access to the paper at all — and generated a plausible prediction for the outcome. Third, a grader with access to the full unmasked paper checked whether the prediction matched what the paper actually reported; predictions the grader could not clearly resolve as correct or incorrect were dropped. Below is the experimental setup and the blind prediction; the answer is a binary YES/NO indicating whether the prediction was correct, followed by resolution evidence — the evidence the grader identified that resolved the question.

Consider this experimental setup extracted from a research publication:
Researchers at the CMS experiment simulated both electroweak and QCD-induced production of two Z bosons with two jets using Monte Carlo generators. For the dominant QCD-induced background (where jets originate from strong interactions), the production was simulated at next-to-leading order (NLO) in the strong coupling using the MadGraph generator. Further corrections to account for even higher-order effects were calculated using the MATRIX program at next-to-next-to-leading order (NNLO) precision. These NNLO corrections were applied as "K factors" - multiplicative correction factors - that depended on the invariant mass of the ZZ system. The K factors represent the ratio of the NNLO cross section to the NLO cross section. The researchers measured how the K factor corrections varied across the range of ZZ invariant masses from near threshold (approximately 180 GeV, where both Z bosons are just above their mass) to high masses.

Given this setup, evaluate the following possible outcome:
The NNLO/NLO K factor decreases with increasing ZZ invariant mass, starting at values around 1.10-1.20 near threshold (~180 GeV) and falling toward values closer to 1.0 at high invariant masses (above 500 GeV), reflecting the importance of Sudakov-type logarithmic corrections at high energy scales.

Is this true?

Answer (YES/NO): NO